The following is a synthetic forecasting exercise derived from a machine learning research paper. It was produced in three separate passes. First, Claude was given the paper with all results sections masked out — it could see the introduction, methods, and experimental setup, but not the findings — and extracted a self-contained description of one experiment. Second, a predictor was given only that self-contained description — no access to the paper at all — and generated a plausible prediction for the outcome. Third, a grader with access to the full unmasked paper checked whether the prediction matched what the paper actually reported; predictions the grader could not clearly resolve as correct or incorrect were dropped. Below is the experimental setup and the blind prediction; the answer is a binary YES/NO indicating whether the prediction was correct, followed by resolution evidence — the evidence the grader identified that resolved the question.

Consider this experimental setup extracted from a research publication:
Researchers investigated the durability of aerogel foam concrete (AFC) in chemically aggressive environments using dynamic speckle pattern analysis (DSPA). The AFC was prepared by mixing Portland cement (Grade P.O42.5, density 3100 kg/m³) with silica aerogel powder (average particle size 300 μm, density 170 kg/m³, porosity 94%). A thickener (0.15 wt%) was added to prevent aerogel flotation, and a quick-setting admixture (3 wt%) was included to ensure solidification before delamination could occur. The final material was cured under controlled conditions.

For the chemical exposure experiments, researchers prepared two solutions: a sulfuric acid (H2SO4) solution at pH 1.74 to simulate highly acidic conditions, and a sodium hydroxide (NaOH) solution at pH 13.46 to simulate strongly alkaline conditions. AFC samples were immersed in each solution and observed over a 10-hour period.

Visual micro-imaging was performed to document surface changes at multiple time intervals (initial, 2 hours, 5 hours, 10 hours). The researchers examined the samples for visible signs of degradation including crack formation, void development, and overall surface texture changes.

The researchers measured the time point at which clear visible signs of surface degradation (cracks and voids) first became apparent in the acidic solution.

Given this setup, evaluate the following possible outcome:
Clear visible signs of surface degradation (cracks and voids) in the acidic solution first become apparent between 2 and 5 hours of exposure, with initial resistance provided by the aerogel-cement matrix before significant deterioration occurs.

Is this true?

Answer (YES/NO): NO